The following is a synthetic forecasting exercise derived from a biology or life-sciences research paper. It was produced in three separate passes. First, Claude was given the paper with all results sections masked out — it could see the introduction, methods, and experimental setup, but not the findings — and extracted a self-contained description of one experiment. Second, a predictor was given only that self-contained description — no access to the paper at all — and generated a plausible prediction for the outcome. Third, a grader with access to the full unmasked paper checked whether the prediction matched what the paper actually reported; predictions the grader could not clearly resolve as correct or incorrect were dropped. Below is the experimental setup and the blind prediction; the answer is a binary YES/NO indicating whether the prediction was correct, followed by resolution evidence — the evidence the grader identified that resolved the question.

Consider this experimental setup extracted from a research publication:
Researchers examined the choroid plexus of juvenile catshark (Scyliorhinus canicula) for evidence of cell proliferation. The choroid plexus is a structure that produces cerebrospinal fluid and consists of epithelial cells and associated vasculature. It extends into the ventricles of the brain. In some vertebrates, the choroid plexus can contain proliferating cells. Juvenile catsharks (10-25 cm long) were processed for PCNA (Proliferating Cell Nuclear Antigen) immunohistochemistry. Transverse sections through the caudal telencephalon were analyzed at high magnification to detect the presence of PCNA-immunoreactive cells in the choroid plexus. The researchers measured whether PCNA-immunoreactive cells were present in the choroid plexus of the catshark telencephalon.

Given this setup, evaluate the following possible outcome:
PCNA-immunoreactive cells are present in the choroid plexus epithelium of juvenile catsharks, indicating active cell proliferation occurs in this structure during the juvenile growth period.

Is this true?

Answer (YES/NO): YES